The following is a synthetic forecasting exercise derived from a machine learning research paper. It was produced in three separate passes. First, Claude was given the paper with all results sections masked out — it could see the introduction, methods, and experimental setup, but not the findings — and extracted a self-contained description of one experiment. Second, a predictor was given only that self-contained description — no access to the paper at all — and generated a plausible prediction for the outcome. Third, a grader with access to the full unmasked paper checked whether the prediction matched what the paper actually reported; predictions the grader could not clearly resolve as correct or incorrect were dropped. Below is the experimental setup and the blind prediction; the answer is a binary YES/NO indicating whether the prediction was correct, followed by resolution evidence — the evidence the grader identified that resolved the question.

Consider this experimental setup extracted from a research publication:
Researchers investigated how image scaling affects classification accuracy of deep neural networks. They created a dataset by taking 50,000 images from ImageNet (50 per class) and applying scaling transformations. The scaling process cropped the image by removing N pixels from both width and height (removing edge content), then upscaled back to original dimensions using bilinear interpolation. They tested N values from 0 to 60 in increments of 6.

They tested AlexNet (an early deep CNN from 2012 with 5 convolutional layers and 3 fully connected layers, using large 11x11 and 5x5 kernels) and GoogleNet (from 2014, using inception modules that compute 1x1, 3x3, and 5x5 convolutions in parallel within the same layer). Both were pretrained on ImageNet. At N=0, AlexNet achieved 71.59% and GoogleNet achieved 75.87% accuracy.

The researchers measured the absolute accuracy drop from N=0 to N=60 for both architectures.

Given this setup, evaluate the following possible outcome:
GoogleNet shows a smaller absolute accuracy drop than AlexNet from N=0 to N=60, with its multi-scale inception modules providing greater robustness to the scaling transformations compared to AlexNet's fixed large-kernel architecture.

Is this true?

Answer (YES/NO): YES